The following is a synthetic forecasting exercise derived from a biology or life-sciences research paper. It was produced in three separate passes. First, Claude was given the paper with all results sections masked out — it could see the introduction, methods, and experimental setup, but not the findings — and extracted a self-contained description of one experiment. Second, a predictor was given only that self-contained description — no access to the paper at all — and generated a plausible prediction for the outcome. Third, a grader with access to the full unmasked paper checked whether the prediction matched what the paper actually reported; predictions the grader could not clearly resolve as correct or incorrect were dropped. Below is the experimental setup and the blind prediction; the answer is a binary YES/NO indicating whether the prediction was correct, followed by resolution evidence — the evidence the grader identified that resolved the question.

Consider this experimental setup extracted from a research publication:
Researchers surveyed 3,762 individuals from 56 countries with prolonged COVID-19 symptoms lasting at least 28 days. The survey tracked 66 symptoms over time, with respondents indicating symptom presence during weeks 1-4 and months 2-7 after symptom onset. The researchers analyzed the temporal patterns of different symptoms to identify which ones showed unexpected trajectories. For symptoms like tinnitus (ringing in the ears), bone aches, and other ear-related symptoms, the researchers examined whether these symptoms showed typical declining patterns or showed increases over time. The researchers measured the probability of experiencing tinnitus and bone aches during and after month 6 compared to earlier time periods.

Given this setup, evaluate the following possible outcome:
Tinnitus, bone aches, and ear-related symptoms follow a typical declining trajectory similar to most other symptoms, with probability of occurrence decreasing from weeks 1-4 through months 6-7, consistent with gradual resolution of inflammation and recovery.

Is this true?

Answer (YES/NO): NO